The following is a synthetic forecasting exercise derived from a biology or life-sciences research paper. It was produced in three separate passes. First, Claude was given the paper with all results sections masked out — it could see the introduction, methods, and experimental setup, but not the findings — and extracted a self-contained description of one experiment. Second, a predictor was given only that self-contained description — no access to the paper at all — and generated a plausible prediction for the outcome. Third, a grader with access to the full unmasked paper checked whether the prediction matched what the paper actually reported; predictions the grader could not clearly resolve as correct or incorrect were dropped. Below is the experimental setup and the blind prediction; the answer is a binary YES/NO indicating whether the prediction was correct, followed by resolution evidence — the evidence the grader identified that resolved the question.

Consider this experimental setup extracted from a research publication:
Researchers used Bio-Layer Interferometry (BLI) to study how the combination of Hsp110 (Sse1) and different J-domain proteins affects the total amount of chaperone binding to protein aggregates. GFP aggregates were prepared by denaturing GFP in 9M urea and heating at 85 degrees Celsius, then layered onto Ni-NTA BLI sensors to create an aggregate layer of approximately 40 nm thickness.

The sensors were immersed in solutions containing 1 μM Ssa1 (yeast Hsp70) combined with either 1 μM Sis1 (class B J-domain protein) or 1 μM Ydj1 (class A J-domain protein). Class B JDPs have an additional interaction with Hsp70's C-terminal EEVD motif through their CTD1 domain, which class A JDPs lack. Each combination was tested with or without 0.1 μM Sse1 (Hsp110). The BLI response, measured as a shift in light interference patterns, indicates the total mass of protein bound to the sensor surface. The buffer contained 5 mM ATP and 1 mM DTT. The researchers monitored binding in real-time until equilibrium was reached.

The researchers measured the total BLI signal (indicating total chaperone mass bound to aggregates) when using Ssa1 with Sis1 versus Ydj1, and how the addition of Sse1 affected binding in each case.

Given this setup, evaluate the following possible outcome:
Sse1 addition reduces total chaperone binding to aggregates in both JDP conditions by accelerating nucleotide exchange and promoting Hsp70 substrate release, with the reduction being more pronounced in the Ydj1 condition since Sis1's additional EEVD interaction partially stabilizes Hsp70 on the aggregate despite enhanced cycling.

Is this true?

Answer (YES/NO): NO